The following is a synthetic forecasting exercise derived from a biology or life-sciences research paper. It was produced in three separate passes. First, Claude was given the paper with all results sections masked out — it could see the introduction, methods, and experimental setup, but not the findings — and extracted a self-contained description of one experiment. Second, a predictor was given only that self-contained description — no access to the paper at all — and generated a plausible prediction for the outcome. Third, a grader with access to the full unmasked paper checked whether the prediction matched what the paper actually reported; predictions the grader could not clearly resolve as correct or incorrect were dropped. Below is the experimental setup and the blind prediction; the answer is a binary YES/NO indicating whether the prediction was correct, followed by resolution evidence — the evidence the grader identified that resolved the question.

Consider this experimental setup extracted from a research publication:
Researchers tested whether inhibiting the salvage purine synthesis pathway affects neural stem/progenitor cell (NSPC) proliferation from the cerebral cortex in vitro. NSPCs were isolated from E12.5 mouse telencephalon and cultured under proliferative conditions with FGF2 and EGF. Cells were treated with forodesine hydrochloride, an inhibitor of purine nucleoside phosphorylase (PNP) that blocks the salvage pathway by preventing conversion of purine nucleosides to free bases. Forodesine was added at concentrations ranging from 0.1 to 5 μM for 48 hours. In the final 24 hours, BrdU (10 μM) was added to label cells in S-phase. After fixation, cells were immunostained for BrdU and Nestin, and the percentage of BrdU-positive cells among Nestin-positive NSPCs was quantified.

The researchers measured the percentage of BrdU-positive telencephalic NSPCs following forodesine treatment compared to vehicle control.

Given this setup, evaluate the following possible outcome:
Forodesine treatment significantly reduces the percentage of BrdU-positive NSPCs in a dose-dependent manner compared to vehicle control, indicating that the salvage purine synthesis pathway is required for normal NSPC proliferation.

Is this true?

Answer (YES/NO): NO